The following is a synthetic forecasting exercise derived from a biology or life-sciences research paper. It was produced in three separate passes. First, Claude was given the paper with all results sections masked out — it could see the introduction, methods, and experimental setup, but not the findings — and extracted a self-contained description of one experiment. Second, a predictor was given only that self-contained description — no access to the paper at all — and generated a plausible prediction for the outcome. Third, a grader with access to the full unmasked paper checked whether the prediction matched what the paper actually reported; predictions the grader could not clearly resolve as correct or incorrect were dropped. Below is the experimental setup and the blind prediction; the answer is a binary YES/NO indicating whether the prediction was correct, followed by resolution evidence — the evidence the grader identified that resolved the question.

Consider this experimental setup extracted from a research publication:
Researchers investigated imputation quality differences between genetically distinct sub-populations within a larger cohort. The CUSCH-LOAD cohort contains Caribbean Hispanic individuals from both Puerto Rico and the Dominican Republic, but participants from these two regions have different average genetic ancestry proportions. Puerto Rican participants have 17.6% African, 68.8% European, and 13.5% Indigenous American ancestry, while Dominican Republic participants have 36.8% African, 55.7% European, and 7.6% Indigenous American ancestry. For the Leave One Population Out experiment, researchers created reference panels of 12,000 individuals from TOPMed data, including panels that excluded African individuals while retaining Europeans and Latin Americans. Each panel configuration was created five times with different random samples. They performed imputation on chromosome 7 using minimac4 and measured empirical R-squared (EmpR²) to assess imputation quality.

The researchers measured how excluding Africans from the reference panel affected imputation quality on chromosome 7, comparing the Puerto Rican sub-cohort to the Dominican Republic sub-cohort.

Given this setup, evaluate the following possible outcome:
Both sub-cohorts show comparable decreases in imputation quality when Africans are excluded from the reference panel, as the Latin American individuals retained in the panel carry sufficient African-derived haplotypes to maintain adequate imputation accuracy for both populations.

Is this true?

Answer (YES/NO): NO